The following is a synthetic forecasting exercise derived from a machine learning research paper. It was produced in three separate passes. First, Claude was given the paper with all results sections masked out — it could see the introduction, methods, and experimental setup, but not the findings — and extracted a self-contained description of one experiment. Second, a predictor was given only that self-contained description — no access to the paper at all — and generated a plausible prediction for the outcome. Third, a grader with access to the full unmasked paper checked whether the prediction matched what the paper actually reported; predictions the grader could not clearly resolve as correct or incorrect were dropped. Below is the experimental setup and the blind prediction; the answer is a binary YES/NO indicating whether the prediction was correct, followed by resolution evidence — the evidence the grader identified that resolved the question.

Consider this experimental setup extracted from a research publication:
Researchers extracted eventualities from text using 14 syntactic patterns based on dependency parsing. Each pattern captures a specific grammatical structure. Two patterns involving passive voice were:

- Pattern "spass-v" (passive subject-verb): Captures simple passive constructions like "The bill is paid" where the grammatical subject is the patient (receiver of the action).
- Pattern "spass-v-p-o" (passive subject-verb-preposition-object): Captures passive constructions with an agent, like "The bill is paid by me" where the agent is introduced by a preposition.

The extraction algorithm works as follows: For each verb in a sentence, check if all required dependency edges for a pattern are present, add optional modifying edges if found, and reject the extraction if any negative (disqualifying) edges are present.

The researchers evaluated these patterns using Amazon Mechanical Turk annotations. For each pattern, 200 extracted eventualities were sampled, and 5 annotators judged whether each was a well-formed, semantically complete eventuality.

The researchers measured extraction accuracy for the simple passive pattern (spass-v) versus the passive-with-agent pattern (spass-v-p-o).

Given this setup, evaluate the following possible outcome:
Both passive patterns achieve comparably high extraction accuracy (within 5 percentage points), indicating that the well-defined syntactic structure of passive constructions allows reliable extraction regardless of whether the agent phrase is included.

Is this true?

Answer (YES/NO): NO